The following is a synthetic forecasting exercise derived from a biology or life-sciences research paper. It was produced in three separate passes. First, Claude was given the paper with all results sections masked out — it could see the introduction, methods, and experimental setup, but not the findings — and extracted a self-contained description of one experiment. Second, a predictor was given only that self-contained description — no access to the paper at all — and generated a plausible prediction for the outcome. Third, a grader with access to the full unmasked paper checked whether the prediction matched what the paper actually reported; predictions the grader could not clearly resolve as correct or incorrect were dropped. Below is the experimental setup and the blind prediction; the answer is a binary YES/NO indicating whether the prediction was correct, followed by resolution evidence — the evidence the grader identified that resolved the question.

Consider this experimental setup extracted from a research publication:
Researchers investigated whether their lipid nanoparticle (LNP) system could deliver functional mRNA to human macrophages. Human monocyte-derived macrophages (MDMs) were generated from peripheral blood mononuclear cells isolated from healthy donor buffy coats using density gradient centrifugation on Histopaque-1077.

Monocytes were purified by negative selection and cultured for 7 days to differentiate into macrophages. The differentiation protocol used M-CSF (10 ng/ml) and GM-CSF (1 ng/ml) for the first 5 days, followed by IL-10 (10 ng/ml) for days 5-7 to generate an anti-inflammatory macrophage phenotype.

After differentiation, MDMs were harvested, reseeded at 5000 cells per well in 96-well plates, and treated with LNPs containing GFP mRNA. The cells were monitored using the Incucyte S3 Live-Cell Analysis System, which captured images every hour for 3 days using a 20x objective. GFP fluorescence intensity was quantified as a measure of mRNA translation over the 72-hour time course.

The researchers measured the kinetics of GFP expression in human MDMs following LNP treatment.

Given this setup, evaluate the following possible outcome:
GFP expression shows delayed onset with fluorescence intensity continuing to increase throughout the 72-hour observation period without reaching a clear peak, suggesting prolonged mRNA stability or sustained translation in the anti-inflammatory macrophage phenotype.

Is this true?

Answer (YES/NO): NO